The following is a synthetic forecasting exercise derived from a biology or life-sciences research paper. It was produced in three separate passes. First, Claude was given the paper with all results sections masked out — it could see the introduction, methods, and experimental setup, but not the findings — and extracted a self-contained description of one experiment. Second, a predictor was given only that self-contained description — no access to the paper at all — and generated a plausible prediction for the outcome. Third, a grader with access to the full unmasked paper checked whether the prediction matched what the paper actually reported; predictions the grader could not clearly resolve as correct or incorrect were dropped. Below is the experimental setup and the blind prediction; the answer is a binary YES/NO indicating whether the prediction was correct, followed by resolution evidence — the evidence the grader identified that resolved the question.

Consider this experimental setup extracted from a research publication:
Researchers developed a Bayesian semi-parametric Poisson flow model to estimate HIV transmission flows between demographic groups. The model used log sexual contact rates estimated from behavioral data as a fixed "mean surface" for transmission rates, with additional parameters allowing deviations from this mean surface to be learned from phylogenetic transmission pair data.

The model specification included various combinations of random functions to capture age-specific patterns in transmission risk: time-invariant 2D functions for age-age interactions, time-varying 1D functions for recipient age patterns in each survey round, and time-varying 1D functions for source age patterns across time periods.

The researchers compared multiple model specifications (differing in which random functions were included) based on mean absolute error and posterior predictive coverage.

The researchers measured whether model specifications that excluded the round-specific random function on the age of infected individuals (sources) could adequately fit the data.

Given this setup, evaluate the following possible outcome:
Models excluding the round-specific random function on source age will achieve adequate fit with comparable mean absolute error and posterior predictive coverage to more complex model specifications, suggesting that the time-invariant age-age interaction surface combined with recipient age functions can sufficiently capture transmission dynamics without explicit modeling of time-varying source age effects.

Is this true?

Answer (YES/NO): NO